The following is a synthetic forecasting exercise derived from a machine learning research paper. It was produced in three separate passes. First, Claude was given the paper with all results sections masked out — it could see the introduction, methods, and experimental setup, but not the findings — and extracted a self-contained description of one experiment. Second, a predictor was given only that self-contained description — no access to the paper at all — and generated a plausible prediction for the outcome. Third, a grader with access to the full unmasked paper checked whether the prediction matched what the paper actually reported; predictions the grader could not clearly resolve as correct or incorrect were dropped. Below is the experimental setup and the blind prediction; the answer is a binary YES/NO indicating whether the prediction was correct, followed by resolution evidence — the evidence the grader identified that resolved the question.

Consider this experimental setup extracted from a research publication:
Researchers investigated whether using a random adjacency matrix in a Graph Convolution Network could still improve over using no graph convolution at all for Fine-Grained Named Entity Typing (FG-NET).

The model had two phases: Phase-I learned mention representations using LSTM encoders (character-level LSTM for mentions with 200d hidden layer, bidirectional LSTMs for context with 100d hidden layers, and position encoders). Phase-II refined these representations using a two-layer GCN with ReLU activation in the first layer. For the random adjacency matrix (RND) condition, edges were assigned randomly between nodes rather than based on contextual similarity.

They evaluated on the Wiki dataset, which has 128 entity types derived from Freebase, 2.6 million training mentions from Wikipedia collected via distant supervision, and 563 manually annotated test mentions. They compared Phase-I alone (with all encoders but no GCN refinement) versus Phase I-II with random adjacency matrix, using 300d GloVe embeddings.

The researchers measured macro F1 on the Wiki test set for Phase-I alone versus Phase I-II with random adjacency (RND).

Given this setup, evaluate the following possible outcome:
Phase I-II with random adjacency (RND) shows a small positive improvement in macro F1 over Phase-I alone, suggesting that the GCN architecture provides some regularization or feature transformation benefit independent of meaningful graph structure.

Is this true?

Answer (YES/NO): NO